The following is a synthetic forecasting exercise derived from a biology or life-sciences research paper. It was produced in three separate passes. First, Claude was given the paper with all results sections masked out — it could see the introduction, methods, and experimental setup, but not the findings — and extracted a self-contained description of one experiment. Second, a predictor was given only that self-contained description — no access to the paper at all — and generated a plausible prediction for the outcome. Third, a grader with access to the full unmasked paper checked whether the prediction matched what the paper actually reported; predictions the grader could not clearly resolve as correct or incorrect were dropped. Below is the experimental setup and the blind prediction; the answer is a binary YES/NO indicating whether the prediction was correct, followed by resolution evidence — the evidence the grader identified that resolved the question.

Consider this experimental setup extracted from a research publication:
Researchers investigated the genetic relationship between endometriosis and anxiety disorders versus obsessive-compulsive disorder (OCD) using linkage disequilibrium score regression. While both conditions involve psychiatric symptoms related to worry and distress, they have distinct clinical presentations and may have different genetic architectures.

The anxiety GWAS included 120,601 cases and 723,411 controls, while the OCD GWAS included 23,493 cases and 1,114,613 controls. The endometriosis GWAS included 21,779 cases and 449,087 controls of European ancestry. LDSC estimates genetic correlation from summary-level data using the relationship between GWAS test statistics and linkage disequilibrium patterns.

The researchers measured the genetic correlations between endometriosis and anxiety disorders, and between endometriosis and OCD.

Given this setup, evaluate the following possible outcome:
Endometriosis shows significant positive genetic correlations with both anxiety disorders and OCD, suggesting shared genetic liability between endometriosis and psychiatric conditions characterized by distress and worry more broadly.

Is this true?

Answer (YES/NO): YES